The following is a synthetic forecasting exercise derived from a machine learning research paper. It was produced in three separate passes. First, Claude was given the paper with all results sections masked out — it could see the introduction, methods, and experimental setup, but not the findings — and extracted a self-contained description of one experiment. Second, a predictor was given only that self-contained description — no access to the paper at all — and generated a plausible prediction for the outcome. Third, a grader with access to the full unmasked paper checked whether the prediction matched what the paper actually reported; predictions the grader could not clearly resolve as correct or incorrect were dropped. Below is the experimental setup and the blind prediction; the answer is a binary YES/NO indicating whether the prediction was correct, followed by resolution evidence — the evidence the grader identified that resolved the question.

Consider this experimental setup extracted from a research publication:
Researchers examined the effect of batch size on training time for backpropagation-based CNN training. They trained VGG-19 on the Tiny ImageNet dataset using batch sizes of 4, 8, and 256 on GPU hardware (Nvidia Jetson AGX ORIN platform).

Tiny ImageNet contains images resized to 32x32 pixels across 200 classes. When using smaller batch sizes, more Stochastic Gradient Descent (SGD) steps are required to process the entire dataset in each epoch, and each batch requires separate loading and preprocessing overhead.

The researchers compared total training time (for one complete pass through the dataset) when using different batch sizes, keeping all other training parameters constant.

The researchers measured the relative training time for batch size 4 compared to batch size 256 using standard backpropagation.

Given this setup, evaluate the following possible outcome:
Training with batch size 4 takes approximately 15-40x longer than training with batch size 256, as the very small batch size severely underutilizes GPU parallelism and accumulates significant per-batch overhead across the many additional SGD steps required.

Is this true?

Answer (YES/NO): NO